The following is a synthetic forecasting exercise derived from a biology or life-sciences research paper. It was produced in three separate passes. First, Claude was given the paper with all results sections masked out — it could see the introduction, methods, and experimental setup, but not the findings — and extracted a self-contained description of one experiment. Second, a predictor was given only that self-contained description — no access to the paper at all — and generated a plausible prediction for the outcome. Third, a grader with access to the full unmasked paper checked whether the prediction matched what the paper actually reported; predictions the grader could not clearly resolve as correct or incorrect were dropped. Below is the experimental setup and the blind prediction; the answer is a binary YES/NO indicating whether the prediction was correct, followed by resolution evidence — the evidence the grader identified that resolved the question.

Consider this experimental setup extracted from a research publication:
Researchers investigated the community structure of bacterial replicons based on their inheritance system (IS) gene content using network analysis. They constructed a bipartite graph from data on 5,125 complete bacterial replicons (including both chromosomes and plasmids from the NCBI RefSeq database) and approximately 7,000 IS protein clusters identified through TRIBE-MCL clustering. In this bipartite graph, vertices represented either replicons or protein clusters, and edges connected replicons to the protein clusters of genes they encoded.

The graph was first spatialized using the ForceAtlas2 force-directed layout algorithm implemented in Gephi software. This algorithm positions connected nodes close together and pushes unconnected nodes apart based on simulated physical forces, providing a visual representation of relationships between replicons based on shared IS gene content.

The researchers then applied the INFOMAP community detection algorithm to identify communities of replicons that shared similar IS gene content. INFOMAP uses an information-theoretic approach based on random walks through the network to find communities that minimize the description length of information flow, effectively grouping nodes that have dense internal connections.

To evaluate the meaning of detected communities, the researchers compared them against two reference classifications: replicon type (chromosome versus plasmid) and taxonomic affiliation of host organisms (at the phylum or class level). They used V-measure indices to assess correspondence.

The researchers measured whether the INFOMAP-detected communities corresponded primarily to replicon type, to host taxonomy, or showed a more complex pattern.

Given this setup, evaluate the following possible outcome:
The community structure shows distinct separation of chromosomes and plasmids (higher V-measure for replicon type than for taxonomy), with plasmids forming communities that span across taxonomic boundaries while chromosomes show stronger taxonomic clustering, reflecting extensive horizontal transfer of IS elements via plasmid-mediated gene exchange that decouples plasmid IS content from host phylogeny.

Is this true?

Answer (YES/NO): NO